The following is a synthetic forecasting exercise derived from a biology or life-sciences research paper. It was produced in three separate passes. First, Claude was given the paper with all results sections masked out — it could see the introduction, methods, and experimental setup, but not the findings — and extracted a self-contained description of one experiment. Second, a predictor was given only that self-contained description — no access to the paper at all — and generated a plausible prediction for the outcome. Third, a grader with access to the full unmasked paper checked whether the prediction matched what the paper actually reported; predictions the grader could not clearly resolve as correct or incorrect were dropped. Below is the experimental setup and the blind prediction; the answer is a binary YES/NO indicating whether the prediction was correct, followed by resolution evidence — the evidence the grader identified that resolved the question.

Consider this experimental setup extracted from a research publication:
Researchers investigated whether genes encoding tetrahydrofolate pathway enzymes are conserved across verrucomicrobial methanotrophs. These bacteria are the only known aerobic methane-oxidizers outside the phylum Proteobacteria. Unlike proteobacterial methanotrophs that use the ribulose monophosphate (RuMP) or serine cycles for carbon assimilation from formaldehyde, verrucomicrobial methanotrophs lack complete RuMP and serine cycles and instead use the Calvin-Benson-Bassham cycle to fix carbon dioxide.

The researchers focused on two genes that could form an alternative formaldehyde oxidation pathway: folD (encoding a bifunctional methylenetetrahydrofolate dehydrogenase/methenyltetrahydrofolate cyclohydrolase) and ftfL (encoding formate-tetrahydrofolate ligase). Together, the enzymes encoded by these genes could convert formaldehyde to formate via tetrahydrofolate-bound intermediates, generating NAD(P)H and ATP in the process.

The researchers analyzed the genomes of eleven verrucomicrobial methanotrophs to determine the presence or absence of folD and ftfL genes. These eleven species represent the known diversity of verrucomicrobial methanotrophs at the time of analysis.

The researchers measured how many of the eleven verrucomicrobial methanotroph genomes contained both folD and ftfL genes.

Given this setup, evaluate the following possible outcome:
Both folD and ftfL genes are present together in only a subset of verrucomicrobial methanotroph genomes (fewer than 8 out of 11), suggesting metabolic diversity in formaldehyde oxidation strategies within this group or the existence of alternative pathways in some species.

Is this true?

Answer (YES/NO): NO